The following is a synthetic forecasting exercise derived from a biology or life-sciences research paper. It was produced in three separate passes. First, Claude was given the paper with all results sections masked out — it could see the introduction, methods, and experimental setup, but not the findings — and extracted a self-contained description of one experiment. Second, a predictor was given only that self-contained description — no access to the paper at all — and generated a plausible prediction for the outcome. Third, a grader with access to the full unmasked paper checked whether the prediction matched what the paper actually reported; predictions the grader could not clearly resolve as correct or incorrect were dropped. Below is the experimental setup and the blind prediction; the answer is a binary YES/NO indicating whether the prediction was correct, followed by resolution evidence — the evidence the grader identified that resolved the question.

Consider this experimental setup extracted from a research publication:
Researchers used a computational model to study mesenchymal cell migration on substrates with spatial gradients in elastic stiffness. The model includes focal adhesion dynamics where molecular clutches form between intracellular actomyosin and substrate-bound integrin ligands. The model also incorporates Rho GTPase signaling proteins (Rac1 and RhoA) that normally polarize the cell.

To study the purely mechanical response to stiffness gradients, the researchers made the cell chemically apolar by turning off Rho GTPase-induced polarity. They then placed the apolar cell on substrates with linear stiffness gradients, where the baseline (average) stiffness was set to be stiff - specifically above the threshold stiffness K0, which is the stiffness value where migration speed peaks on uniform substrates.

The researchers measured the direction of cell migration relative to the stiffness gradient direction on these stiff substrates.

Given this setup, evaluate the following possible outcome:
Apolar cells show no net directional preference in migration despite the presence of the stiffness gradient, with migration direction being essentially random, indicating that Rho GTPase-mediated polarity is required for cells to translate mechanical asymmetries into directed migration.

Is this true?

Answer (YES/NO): NO